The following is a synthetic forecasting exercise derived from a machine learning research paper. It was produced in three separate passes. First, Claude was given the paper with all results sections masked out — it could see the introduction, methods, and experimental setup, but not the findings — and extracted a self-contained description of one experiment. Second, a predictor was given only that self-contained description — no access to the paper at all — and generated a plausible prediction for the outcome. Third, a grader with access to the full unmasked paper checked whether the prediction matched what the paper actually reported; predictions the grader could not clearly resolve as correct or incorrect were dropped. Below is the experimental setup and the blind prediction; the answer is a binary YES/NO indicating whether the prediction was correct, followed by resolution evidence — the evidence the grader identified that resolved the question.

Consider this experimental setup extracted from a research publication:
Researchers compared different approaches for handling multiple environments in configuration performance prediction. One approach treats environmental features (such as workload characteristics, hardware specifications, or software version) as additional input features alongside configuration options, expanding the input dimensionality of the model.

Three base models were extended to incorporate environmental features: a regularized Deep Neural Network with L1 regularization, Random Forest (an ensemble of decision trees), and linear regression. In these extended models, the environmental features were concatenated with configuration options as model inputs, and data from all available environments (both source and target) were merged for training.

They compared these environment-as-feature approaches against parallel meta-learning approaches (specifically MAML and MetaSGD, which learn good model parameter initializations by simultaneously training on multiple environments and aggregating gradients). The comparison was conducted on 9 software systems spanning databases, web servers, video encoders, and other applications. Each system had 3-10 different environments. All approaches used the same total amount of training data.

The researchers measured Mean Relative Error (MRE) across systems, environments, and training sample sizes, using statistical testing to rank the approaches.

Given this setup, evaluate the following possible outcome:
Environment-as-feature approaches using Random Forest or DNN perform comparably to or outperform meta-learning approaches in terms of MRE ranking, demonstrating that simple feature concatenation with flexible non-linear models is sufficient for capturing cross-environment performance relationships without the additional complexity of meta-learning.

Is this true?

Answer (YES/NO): NO